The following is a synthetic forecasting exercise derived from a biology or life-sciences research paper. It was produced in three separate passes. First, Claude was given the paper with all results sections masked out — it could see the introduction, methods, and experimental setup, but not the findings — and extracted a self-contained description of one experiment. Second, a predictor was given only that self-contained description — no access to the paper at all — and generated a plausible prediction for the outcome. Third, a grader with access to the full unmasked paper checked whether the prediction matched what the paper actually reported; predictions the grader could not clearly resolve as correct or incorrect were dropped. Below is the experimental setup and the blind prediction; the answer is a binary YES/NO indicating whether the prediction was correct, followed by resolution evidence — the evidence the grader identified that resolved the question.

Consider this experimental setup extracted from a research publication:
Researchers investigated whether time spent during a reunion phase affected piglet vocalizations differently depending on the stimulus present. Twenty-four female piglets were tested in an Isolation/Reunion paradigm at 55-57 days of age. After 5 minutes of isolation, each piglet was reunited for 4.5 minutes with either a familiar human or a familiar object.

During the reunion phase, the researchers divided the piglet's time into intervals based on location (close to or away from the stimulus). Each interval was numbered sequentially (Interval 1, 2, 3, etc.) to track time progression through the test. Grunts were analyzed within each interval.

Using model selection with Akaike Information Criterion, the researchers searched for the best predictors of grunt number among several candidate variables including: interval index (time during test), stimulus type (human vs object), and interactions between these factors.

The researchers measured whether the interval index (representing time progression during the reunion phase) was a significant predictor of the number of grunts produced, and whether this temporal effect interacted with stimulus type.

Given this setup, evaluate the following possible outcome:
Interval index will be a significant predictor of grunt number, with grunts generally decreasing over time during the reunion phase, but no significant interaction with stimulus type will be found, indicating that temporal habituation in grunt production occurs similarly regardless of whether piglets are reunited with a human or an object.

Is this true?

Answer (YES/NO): NO